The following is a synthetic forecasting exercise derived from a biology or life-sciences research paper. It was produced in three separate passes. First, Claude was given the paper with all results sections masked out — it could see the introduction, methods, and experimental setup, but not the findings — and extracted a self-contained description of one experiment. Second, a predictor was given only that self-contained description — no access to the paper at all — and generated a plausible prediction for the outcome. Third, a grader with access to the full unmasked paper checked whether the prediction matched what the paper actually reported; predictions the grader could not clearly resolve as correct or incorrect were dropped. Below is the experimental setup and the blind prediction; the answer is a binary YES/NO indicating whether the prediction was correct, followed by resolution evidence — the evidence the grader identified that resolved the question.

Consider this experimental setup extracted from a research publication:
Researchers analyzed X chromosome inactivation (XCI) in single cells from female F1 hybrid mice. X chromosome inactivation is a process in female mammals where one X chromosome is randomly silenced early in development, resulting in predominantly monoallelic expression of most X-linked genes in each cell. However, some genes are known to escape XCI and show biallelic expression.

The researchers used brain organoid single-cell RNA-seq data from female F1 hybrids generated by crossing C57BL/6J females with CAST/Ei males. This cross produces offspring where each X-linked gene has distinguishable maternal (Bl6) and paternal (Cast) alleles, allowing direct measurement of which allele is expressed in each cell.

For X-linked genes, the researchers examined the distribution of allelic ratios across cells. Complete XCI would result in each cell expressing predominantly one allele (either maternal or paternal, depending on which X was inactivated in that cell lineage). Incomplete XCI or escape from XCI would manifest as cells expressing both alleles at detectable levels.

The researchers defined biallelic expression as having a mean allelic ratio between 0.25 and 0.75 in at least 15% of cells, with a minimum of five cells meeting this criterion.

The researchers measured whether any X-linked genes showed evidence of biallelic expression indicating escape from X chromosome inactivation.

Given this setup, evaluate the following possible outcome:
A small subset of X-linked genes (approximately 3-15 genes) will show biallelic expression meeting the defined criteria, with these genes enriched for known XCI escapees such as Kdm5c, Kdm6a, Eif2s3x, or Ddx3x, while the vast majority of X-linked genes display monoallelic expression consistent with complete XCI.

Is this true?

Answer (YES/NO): NO